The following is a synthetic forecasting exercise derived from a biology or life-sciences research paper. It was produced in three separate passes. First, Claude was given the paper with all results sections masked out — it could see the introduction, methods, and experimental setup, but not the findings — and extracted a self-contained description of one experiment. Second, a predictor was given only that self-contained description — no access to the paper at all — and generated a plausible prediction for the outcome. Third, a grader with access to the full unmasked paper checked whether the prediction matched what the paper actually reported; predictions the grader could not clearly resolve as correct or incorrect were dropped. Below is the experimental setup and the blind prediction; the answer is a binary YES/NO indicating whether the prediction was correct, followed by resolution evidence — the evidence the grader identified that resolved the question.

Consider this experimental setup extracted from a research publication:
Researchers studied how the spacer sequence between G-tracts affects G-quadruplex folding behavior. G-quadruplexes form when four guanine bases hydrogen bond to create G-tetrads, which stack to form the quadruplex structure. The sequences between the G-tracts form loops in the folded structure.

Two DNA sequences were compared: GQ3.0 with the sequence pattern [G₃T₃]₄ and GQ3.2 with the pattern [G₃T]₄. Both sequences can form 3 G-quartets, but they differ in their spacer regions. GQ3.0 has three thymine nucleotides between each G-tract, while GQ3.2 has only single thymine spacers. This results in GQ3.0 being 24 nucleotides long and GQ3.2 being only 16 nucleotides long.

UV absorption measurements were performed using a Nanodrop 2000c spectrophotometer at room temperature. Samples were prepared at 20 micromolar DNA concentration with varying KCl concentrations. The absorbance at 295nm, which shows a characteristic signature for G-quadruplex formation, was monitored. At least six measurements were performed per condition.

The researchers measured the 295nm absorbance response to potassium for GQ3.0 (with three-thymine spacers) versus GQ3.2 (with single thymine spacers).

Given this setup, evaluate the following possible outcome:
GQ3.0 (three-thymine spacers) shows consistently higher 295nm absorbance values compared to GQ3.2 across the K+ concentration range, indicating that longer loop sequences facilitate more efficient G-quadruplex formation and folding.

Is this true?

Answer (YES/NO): NO